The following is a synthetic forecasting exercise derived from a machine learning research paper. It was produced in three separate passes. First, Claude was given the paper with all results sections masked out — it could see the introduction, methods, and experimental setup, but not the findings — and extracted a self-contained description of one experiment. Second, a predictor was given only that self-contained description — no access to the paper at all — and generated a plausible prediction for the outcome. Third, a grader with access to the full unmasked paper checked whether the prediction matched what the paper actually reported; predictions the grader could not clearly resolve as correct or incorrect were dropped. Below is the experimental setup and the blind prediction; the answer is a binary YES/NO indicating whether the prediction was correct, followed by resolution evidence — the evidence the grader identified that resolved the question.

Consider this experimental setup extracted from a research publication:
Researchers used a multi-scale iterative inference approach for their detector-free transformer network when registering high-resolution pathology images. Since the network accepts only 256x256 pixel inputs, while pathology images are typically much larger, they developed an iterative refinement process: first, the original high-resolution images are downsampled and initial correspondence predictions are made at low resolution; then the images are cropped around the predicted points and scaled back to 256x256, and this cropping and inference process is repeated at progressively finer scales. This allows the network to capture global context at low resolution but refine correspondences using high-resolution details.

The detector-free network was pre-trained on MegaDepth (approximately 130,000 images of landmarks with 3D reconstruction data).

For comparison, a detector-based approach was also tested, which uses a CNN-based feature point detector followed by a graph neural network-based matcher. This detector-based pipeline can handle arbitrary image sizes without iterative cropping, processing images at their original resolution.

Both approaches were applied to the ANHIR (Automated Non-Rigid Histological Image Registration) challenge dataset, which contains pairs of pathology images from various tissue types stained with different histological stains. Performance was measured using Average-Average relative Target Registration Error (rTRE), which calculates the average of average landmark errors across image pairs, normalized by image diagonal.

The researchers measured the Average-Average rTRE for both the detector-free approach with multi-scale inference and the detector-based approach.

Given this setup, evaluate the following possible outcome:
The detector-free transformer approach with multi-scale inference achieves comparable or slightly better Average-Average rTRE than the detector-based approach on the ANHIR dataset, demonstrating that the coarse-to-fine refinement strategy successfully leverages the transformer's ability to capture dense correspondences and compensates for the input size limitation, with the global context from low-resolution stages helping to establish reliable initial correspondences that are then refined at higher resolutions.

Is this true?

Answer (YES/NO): NO